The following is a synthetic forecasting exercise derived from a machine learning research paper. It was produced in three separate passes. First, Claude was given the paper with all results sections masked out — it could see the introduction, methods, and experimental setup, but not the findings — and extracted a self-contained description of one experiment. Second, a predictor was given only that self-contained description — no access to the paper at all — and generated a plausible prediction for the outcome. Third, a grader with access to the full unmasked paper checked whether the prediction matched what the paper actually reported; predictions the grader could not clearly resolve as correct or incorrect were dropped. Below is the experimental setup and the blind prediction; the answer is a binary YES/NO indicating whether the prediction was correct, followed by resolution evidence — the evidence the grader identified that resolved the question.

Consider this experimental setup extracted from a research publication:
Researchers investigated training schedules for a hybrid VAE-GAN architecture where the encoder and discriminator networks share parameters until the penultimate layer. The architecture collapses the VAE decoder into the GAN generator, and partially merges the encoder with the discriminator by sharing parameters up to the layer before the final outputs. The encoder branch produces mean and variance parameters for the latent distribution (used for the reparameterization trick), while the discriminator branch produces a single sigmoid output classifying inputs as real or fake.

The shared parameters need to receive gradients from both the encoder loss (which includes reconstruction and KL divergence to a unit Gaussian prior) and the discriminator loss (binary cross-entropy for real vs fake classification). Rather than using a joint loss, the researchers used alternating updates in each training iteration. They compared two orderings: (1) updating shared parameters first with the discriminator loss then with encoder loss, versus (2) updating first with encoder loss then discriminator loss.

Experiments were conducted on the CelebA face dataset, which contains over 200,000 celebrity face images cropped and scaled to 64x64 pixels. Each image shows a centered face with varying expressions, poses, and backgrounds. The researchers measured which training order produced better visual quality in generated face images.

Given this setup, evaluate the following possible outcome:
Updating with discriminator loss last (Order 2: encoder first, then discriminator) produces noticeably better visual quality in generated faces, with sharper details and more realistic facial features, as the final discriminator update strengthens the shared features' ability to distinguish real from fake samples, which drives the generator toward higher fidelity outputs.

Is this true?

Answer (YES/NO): NO